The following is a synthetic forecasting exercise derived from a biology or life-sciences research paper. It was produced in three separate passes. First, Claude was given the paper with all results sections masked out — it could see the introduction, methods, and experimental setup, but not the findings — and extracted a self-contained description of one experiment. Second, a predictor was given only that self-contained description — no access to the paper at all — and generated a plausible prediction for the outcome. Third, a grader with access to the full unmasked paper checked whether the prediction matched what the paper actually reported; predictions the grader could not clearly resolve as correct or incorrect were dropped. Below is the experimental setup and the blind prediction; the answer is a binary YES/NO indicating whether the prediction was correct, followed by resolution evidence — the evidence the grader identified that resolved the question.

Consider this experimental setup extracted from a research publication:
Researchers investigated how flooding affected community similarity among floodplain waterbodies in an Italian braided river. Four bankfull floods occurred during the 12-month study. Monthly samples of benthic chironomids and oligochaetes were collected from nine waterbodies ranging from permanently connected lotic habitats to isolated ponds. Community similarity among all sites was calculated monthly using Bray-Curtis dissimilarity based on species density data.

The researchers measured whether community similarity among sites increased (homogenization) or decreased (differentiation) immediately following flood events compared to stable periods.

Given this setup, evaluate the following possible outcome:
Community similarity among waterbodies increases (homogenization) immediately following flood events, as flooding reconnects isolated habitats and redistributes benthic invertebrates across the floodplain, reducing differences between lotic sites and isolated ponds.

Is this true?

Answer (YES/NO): YES